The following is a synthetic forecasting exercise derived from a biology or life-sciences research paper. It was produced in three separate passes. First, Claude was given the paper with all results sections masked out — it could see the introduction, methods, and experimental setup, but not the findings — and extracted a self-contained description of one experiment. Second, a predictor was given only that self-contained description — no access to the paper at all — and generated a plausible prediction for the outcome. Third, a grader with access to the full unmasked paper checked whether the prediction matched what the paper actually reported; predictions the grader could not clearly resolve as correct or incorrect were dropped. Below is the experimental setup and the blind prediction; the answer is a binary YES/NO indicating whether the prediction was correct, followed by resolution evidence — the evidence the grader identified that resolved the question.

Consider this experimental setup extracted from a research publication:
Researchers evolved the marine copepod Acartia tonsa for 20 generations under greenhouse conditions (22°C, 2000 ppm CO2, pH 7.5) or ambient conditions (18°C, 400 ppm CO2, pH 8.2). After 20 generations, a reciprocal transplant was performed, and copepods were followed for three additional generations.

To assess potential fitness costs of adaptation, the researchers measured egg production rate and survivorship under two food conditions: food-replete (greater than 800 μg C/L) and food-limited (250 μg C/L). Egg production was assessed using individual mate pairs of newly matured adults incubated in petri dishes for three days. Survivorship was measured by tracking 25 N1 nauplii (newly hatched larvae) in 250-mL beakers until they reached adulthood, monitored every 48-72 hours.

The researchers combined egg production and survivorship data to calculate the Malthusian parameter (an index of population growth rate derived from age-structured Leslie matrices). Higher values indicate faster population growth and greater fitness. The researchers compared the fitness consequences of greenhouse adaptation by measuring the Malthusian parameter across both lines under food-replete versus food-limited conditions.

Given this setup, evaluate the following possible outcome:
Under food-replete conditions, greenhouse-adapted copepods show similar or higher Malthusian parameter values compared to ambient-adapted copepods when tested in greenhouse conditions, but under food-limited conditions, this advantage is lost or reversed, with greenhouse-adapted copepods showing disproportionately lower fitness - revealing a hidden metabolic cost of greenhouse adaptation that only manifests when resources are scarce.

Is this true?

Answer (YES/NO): NO